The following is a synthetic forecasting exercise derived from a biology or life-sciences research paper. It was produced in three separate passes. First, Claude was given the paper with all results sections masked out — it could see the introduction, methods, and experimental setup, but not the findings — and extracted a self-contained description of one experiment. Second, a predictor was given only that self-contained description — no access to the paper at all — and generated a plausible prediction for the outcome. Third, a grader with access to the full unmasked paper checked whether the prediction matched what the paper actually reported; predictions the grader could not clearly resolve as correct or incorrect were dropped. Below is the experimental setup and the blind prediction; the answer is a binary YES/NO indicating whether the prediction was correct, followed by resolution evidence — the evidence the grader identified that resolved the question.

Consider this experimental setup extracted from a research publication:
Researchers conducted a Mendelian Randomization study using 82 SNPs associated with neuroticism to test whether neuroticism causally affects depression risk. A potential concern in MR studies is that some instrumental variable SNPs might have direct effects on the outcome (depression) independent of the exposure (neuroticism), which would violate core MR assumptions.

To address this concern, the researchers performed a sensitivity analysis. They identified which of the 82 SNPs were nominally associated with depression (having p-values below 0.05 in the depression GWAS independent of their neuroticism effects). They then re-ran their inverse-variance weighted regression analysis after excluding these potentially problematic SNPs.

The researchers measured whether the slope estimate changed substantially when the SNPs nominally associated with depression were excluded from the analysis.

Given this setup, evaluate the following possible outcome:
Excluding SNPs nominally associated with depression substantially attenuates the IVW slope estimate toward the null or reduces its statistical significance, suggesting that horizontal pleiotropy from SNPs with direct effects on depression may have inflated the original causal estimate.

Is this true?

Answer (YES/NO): NO